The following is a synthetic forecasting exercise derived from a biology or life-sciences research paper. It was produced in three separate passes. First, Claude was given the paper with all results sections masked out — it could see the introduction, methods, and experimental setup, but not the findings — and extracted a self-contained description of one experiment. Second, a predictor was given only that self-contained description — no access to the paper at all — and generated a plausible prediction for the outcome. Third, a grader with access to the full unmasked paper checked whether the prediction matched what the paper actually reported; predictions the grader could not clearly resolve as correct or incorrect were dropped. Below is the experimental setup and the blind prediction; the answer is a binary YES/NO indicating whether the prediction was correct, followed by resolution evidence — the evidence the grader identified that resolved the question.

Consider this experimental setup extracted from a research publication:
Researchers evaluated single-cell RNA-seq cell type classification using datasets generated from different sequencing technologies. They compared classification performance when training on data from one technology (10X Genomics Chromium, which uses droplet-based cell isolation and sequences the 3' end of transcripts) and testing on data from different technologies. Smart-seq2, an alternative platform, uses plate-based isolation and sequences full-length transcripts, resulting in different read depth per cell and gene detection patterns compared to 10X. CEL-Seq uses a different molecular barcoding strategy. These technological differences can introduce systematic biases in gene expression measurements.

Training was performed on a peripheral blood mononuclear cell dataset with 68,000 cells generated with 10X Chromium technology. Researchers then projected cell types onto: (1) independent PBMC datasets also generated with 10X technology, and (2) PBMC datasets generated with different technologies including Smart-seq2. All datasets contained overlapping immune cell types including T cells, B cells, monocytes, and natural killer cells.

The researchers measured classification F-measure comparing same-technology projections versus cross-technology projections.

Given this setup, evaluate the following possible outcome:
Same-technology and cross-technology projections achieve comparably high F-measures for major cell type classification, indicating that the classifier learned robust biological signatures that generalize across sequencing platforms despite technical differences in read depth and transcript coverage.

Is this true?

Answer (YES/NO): YES